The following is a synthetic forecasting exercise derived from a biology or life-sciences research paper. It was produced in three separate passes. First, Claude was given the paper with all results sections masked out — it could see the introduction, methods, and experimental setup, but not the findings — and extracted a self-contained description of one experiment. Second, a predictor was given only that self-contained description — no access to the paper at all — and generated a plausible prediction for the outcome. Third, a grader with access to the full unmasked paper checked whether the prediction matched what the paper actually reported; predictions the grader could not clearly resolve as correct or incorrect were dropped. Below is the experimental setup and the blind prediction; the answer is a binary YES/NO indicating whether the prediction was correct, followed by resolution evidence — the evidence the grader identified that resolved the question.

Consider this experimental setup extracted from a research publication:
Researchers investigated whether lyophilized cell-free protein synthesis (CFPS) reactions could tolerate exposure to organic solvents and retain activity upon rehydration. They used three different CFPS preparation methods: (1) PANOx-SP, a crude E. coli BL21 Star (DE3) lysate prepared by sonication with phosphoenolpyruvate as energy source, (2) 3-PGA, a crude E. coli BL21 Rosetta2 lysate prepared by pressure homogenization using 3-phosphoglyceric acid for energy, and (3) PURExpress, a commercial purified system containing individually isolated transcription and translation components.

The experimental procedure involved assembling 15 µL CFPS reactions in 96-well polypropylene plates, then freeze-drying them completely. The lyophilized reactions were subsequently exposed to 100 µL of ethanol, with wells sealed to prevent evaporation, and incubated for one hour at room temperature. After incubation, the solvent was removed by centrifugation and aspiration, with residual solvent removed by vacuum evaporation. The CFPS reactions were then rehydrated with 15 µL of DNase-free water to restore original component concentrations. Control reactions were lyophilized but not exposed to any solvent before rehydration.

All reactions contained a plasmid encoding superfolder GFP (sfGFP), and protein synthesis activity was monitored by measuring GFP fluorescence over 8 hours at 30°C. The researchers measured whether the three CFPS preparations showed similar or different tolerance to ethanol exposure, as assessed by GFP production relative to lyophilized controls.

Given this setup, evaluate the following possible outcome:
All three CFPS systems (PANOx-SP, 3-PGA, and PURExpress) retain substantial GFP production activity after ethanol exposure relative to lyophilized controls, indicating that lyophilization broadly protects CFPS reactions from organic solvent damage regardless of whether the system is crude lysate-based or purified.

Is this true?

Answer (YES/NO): NO